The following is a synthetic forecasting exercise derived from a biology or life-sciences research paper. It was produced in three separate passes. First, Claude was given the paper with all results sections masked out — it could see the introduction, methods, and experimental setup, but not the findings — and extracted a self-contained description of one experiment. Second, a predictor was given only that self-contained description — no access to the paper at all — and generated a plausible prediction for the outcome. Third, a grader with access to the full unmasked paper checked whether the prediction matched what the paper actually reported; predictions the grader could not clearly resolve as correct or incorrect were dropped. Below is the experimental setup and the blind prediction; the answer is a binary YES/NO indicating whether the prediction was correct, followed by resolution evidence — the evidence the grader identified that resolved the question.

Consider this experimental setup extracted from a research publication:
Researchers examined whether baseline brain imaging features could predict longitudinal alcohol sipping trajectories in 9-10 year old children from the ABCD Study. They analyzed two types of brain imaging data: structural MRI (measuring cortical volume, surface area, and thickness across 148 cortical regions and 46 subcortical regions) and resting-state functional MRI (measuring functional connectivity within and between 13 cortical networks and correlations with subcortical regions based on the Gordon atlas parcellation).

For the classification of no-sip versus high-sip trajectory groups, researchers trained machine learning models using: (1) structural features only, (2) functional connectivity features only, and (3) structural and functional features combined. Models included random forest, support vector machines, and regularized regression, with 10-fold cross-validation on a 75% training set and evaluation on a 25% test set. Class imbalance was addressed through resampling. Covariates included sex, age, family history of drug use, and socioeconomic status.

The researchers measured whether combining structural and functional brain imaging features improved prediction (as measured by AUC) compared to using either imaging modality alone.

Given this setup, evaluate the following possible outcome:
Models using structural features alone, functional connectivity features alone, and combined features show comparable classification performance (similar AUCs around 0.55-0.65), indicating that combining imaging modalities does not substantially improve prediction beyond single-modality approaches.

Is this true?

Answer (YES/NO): NO